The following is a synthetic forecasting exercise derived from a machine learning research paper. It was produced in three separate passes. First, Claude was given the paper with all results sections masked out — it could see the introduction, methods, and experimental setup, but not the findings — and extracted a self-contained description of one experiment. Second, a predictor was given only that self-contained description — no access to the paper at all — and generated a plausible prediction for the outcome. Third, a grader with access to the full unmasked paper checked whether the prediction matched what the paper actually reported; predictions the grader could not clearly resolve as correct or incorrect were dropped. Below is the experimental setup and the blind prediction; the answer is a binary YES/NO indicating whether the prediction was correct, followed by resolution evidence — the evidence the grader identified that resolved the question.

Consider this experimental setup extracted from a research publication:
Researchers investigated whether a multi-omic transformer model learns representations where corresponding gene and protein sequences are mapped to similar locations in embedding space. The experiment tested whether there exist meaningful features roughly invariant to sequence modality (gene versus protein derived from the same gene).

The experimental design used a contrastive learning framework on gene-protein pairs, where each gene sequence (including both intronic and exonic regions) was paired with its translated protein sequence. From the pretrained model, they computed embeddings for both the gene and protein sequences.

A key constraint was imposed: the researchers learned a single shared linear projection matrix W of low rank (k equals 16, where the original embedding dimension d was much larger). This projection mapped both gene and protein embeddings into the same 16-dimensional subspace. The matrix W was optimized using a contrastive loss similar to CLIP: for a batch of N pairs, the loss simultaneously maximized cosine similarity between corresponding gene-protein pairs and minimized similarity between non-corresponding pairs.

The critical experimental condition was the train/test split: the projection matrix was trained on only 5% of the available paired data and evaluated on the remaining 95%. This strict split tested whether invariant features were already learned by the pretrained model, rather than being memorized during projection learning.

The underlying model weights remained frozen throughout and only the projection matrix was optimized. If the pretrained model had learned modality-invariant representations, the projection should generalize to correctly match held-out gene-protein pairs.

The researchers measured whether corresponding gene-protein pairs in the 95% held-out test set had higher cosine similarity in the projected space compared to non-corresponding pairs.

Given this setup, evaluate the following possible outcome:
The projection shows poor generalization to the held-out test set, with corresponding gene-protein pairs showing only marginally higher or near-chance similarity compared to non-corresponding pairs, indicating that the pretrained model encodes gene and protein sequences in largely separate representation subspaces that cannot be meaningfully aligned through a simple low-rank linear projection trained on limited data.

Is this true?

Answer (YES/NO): NO